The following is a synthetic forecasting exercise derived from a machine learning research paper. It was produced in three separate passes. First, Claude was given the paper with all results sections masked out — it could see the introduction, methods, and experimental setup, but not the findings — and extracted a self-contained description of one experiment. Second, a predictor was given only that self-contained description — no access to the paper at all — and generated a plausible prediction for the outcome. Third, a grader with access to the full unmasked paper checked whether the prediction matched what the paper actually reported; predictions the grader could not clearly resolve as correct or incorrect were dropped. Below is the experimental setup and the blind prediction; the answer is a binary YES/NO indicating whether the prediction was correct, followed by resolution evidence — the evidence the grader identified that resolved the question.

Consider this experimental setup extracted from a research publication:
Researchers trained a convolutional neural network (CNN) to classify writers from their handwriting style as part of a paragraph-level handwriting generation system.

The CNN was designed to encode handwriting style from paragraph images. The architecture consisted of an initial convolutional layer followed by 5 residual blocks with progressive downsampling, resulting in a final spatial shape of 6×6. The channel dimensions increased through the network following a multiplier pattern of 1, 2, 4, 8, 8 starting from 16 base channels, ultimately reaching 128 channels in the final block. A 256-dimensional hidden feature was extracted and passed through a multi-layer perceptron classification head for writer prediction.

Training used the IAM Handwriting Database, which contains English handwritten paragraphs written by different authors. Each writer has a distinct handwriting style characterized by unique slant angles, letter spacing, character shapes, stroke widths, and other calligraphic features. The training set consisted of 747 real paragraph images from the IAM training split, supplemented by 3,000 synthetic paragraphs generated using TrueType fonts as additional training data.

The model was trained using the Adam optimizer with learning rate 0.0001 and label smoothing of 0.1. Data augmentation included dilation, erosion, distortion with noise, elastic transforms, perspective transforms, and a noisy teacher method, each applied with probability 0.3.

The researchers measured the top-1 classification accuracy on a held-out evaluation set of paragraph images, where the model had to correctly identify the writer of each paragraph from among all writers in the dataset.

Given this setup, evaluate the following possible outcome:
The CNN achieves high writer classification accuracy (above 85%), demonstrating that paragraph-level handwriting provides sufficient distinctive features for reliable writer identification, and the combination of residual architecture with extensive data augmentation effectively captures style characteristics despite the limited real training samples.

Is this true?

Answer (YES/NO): YES